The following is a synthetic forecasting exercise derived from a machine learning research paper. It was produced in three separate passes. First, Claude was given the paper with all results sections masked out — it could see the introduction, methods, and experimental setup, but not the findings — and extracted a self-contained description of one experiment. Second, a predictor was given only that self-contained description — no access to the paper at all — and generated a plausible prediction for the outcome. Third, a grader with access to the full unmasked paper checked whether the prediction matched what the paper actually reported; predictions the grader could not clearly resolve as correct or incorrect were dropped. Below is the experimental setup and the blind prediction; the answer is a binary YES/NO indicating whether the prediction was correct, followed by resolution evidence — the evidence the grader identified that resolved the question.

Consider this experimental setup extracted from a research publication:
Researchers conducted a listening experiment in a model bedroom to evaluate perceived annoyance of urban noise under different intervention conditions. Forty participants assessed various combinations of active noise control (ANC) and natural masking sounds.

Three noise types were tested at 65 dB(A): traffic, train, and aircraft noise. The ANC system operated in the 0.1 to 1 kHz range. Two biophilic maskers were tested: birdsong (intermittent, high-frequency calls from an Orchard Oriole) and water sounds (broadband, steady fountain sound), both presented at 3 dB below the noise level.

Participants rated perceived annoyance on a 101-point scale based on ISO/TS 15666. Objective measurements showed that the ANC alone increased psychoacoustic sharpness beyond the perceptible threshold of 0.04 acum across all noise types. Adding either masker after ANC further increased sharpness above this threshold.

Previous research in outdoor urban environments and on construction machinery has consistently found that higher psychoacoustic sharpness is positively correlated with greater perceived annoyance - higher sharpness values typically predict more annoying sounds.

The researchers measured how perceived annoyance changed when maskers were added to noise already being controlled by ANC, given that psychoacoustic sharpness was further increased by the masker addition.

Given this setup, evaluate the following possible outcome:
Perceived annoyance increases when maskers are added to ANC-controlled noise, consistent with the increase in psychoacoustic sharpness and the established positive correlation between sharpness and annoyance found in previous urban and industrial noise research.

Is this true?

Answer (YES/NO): NO